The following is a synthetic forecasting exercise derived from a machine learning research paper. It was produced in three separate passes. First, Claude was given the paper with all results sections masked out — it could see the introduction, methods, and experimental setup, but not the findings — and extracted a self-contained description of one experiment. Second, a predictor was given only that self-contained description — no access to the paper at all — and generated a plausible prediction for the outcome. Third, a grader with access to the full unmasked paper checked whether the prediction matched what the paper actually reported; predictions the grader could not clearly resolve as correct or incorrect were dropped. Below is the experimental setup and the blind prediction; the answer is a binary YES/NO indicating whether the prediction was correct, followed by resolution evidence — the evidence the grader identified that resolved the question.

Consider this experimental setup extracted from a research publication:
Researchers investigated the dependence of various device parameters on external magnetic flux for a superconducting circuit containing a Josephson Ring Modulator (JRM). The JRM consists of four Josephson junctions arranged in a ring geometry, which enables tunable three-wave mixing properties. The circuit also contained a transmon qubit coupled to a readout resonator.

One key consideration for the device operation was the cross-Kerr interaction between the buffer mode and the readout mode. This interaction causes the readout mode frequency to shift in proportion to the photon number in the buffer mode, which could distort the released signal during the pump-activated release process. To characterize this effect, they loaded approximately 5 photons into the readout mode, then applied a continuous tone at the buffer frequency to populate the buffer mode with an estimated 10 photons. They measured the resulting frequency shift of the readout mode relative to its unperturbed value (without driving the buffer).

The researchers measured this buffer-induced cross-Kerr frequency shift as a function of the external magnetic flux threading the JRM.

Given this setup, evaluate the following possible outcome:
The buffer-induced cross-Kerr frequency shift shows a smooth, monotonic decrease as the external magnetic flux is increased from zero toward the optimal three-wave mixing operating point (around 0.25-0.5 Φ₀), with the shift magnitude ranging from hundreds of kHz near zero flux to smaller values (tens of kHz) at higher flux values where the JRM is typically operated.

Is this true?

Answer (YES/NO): NO